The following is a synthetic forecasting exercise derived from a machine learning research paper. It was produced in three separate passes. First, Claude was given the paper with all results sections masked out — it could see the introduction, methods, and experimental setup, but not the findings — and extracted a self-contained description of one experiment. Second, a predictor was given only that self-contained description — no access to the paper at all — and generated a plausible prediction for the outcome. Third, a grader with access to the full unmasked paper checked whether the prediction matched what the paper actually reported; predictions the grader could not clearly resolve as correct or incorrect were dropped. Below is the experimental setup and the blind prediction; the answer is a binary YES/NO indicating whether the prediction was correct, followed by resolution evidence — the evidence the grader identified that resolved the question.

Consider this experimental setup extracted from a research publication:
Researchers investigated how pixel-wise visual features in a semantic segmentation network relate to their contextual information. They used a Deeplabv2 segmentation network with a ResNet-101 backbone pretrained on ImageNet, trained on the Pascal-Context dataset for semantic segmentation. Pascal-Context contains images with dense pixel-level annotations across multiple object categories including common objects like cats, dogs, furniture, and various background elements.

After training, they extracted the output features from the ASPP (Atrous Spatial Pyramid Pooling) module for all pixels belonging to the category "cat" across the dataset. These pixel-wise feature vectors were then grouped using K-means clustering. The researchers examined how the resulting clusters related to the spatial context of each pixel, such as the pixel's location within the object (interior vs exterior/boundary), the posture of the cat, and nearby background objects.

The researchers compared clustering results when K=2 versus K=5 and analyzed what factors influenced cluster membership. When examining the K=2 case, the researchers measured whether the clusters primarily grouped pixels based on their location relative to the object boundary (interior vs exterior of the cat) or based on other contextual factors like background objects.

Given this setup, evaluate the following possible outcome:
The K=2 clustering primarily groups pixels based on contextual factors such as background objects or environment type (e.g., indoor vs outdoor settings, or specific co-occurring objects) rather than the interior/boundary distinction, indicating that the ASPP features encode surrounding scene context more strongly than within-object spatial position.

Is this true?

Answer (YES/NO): NO